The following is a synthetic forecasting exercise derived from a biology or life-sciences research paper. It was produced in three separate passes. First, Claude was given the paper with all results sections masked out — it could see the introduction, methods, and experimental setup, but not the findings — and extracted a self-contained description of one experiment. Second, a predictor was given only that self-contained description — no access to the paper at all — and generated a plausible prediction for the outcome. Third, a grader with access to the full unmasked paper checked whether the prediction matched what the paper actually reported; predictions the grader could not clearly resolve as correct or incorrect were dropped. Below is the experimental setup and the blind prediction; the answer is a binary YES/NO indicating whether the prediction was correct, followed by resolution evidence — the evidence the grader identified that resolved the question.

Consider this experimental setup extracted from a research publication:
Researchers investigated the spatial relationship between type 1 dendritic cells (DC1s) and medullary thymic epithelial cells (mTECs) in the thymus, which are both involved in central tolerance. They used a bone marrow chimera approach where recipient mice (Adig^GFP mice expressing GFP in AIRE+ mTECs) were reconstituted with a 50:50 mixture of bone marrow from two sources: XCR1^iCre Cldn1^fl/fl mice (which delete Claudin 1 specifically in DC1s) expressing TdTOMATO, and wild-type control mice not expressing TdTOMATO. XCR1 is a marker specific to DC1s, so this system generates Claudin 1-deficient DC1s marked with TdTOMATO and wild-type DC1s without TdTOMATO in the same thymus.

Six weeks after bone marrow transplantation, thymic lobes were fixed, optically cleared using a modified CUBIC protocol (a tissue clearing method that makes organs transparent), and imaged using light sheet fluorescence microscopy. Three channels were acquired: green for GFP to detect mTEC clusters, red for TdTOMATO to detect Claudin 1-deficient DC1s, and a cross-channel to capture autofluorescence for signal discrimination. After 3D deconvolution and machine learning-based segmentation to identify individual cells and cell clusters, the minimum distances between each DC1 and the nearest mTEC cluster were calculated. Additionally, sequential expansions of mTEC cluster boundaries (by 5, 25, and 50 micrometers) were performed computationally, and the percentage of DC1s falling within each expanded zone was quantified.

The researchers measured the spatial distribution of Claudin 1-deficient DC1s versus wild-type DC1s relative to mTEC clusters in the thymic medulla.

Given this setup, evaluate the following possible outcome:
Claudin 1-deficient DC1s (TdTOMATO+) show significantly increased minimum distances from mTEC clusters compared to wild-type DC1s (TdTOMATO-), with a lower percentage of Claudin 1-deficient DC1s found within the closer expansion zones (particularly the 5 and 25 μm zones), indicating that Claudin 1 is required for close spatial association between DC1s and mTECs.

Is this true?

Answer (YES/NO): YES